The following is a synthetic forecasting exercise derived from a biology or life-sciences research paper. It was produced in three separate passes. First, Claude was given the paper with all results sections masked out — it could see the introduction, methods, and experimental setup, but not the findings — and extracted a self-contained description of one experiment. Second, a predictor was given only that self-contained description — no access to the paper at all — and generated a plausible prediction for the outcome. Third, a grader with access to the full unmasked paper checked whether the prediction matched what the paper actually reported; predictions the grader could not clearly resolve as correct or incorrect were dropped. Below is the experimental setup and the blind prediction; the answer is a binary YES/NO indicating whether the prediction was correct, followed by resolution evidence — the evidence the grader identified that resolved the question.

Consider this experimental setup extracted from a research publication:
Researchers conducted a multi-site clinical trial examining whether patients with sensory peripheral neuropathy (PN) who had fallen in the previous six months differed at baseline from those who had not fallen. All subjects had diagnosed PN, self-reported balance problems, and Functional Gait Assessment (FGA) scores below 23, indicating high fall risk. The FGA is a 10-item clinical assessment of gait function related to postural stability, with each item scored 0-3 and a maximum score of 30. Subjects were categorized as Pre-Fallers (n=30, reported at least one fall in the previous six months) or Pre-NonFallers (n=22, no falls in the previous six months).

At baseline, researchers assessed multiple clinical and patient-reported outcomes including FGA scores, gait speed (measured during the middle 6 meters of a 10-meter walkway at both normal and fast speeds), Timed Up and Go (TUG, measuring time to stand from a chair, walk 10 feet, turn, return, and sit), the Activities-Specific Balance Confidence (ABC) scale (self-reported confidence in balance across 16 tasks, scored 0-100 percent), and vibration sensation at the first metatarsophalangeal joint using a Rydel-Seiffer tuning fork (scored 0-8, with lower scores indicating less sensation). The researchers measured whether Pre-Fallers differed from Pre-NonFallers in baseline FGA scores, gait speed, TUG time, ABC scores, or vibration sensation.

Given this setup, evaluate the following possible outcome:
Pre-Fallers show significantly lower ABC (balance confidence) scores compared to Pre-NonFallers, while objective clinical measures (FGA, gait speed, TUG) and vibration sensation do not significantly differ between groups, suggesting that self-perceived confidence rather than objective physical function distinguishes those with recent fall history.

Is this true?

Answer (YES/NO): NO